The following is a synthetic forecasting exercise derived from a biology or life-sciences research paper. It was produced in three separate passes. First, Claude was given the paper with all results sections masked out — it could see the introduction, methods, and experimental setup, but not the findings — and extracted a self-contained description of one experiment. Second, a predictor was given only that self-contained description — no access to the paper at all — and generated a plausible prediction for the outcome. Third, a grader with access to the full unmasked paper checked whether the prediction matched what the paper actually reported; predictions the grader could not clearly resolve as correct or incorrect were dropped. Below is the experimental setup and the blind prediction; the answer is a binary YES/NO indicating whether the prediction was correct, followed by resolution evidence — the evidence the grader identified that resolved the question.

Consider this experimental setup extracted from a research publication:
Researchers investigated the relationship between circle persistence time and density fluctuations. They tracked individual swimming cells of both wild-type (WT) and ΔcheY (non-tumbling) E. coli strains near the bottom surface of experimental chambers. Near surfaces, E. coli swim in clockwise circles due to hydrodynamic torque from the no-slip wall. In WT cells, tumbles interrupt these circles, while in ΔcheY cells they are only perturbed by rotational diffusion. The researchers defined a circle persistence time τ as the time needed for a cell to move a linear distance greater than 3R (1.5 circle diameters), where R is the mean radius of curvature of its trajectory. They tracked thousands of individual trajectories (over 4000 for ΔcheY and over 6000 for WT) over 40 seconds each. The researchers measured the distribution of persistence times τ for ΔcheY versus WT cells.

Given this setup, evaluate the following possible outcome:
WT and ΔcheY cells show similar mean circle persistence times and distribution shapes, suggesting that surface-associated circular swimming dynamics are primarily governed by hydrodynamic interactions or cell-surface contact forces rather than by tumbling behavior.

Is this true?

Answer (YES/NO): NO